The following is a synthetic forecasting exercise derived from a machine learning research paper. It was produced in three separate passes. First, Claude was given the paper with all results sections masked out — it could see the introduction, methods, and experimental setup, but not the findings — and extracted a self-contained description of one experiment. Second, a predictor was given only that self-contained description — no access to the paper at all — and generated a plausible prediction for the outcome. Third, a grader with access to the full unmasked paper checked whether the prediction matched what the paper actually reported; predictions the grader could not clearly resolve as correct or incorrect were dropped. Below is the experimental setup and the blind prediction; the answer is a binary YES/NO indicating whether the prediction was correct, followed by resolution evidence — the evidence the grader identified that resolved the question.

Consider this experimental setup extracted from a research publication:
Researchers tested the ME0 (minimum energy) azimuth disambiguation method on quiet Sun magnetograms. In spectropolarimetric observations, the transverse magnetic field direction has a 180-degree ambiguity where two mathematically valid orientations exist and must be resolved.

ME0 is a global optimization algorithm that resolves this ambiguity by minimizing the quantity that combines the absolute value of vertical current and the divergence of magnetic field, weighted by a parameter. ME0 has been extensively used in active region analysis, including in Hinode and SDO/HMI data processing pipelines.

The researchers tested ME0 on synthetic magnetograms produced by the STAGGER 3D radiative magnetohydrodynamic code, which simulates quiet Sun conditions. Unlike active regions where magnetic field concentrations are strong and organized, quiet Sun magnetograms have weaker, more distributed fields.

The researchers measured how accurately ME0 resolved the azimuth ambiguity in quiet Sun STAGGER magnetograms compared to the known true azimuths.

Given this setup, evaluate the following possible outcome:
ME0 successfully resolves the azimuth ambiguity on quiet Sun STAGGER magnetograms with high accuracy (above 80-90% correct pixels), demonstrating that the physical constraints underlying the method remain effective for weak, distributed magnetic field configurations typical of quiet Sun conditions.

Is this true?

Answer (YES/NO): NO